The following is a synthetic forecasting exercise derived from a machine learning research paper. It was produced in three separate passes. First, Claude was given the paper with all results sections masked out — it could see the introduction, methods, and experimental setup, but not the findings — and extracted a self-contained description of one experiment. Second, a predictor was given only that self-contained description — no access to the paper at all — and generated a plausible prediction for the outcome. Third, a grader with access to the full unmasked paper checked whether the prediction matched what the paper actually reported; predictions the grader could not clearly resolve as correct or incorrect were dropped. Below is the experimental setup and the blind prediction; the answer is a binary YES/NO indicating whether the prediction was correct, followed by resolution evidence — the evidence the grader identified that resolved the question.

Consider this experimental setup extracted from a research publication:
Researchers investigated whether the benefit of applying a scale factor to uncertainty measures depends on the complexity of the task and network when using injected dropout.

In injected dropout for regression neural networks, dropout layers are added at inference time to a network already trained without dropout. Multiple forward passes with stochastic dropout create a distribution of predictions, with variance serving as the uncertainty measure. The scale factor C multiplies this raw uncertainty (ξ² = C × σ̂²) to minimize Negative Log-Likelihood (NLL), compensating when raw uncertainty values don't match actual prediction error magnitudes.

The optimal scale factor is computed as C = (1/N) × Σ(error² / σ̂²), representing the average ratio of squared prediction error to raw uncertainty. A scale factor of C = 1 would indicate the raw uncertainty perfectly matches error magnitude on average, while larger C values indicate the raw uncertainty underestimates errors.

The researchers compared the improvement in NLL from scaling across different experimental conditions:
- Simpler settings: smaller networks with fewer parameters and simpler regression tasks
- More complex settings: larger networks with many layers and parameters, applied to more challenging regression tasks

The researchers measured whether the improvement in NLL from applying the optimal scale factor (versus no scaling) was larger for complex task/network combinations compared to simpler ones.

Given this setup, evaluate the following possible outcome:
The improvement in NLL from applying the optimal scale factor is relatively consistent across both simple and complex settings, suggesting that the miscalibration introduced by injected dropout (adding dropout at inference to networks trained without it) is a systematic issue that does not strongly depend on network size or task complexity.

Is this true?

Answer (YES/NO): NO